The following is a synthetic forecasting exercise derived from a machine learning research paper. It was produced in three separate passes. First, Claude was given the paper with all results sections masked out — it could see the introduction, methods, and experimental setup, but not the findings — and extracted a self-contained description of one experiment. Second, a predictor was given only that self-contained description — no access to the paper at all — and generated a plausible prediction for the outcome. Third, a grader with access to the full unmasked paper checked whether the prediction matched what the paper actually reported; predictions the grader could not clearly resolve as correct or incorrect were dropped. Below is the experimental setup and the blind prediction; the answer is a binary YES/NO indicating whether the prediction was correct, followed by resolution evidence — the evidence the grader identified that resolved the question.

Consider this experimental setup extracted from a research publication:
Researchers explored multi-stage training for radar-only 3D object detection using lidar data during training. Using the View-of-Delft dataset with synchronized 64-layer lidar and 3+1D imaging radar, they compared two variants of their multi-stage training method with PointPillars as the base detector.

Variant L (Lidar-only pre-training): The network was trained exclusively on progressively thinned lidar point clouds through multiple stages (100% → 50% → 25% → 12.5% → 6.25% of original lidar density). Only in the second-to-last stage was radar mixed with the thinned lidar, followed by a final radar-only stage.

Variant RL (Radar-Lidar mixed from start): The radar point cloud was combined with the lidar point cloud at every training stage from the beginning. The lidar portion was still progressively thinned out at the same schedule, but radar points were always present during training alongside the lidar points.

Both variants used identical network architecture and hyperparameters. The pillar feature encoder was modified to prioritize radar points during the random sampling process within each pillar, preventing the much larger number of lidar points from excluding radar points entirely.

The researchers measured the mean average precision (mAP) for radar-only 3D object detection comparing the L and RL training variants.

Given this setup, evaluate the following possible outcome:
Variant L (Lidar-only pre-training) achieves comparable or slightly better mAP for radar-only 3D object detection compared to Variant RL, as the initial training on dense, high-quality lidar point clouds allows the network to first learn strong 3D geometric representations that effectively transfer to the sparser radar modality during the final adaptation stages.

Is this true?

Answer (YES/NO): NO